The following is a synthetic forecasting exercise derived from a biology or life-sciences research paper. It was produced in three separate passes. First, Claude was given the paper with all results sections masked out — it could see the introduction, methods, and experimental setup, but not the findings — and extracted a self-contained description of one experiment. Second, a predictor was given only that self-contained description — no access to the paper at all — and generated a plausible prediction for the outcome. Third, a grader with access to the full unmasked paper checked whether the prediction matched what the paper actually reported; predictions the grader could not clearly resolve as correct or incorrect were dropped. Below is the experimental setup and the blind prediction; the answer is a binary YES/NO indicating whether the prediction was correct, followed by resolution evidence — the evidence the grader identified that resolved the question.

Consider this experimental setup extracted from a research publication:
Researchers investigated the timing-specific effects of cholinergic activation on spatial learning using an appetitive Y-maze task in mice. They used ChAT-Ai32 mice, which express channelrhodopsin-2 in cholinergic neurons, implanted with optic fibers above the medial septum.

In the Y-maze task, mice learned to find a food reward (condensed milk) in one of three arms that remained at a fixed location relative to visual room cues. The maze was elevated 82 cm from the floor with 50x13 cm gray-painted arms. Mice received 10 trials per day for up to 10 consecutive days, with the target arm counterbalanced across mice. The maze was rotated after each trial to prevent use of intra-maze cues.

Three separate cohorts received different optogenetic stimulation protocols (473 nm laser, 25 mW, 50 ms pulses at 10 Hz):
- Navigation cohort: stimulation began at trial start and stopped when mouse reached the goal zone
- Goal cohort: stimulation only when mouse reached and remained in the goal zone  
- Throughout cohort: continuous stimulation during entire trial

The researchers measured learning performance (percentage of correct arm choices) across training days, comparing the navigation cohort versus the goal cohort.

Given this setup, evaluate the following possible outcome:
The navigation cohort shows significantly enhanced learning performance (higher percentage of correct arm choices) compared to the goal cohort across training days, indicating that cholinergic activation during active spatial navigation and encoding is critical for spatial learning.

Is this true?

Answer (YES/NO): NO